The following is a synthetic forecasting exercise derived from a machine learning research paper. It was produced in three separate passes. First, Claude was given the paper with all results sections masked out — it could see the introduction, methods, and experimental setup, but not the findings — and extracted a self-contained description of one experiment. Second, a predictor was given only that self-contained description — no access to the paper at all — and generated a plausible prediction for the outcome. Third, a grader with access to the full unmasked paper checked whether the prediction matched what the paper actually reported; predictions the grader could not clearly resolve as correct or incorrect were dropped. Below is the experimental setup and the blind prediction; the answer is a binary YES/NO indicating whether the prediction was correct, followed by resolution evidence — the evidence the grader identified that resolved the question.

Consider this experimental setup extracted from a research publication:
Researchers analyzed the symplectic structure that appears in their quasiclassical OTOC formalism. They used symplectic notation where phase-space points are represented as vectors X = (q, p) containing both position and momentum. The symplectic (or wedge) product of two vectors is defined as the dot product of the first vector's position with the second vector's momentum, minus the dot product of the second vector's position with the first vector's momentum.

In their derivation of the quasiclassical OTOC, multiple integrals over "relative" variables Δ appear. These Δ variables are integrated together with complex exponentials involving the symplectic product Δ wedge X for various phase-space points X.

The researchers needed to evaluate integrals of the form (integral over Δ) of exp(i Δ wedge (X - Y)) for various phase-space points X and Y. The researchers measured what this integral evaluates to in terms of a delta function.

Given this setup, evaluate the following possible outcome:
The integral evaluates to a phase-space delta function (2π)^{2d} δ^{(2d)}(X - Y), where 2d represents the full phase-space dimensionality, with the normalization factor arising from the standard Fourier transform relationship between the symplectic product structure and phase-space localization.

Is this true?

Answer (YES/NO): YES